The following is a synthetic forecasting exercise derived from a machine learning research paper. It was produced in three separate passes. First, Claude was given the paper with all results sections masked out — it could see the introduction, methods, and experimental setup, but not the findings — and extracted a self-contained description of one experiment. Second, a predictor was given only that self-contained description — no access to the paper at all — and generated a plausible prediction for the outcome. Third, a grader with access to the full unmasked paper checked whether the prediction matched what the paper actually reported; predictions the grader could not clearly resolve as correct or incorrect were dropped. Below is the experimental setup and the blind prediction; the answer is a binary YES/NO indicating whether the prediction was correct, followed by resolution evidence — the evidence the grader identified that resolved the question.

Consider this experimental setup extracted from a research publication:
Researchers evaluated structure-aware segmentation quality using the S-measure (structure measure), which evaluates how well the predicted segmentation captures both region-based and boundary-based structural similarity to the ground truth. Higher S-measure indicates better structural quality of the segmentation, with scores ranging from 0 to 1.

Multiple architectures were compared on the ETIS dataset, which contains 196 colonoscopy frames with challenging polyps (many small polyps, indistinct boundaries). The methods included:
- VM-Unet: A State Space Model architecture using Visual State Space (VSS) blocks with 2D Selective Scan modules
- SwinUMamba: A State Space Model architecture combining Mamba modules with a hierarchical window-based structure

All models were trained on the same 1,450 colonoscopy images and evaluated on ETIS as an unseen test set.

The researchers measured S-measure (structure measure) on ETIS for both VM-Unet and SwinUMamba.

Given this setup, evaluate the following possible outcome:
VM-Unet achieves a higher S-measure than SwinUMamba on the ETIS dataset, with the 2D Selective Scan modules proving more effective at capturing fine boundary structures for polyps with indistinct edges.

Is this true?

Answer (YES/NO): YES